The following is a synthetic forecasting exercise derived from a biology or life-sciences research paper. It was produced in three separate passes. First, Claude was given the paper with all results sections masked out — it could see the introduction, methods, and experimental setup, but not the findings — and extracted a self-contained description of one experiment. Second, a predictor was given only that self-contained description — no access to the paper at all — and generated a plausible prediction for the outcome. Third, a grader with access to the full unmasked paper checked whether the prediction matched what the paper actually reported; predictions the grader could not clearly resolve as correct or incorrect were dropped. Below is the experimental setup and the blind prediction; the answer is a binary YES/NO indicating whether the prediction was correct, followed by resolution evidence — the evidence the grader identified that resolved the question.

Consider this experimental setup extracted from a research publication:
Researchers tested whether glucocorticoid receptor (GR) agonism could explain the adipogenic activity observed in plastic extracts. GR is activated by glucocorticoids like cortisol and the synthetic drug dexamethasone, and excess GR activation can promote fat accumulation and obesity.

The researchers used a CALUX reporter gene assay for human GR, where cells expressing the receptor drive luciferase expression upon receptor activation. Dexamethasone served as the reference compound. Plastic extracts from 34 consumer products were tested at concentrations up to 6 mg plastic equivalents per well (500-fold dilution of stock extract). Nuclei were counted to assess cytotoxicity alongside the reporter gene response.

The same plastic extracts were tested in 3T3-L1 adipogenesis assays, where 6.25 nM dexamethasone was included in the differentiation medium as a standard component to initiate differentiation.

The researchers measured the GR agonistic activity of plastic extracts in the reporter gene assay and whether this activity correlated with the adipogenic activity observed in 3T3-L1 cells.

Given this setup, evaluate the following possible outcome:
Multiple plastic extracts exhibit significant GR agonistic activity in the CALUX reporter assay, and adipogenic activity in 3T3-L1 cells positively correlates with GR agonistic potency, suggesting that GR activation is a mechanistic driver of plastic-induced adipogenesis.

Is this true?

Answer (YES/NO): NO